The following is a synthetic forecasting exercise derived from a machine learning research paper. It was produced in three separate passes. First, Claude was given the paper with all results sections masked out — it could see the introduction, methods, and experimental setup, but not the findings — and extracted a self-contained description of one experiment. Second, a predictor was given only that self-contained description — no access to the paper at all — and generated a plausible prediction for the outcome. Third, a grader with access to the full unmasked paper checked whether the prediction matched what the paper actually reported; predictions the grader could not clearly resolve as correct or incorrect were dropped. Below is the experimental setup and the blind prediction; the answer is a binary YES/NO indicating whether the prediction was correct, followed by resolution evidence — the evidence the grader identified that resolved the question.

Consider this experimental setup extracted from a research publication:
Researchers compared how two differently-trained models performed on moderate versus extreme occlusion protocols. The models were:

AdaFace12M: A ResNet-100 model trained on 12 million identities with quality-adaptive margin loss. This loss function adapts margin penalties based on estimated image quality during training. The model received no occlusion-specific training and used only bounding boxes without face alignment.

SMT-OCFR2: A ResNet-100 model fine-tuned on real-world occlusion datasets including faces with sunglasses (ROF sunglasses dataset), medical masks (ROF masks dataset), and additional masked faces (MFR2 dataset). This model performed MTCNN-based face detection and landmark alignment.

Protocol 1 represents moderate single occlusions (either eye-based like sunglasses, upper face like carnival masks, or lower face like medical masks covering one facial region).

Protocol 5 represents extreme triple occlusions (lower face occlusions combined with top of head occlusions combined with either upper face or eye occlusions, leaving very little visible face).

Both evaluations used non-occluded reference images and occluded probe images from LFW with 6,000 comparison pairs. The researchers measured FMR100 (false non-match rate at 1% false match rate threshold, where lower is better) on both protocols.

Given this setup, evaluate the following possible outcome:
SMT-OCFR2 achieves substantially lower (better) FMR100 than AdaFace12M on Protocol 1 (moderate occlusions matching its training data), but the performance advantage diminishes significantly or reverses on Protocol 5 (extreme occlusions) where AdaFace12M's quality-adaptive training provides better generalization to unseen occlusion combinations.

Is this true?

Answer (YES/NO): NO